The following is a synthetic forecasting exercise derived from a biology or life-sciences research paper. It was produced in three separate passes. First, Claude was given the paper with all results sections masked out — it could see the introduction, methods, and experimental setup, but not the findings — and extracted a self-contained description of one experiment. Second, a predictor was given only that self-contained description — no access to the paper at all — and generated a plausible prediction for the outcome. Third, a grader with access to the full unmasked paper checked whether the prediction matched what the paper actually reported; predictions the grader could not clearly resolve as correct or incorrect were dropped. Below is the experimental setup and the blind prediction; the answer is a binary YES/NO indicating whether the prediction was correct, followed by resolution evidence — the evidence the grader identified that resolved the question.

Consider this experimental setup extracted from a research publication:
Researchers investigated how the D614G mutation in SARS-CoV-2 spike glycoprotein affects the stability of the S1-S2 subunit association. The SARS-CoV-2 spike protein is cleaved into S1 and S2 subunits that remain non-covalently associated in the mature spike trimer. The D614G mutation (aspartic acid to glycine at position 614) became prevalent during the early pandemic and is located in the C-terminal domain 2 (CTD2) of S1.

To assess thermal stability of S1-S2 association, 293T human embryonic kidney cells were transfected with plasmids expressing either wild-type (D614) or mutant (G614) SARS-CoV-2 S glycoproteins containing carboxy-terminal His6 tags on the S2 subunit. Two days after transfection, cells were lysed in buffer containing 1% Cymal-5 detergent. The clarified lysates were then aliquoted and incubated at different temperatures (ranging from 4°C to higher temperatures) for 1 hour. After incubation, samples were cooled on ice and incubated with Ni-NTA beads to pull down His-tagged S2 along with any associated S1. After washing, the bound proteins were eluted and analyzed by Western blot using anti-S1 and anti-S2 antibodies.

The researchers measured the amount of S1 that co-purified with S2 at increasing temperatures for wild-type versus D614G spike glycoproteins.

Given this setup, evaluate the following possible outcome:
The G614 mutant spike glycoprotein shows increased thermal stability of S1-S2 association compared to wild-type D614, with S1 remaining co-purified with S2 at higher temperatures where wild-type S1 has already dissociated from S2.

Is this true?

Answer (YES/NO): YES